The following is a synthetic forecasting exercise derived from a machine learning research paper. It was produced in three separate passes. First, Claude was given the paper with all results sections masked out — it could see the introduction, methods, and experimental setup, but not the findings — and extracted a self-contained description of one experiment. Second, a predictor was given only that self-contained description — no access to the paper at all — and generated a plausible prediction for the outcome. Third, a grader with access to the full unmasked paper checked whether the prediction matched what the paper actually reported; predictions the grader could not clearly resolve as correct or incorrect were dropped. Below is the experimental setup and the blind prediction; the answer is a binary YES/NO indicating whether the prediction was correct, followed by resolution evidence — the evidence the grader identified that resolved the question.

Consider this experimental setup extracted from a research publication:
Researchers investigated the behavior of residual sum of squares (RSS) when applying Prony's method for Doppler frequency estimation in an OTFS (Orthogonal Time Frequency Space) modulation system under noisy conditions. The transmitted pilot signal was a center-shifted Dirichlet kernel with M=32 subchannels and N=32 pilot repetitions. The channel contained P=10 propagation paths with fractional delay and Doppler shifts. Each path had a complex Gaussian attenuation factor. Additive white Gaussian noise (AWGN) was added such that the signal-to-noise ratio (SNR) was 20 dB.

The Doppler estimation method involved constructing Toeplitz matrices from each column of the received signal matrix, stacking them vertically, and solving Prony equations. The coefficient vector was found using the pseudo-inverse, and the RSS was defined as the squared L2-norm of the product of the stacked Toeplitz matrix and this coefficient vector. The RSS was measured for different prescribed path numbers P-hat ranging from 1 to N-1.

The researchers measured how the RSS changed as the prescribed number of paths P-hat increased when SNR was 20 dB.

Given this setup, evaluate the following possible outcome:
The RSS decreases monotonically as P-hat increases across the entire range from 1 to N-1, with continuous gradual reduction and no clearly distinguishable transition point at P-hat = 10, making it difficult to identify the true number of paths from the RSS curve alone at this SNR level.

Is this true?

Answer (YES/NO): NO